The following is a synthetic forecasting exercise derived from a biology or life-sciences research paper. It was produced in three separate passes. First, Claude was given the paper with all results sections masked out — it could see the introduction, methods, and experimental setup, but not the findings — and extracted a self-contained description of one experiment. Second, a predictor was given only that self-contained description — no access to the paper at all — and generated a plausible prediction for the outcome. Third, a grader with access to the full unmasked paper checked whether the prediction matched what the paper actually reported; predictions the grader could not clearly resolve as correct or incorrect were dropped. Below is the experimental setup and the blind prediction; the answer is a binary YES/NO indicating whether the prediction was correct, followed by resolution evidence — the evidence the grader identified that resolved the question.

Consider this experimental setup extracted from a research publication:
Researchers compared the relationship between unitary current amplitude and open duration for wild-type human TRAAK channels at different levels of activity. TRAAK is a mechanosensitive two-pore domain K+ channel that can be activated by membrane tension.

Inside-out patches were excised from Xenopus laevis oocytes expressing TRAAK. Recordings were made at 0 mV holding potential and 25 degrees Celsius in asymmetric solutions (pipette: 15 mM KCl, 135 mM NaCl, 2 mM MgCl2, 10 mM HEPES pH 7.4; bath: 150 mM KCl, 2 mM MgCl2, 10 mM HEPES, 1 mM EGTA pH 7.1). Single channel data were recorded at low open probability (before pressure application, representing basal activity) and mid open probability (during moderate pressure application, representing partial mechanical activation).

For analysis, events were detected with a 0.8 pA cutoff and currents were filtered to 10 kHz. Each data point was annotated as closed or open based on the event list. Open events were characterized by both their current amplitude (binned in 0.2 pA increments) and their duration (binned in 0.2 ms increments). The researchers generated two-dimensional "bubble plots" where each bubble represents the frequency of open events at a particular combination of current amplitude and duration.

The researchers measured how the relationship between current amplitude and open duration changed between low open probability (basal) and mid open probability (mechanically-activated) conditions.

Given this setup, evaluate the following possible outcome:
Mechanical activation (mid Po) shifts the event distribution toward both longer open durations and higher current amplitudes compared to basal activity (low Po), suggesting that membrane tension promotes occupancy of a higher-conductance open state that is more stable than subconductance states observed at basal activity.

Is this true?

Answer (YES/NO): YES